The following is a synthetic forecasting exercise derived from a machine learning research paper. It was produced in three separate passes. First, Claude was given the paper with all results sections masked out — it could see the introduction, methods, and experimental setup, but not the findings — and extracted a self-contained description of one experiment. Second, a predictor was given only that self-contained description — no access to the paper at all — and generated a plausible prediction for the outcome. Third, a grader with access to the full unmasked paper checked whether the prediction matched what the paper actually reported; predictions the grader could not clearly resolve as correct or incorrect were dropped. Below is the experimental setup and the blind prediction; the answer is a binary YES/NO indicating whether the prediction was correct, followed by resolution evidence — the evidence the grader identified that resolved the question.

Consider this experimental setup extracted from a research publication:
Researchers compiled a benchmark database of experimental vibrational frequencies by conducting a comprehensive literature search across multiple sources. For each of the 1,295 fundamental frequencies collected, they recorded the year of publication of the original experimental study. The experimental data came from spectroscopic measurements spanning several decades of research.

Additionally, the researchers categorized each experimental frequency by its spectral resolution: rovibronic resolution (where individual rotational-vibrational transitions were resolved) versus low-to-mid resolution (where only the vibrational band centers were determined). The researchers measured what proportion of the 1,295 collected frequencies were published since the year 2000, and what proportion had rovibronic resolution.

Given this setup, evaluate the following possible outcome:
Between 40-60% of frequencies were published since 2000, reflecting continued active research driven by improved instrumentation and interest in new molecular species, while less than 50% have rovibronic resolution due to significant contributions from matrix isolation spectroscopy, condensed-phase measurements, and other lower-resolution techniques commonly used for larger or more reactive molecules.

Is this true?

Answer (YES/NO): NO